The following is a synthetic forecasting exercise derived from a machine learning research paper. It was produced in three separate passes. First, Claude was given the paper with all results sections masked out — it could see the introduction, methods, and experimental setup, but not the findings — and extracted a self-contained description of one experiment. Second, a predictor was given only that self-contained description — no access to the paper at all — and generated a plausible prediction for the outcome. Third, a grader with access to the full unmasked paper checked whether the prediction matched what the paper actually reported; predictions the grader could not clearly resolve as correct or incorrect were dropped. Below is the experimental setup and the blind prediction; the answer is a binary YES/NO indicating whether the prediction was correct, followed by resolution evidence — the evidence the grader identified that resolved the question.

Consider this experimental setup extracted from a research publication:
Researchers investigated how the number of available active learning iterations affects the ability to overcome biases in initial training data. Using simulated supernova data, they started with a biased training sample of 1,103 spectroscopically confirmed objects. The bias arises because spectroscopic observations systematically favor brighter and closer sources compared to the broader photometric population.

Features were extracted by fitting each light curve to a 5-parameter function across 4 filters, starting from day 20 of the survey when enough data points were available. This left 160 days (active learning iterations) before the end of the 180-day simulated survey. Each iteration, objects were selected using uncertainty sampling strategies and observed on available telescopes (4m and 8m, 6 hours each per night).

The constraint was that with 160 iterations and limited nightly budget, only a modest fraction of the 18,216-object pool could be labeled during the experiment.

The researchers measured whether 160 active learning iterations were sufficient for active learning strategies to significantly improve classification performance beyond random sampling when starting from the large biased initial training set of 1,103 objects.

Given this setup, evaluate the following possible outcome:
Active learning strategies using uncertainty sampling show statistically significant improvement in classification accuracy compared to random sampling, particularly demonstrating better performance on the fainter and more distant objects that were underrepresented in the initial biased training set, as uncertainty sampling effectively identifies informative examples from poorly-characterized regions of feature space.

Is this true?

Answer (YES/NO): NO